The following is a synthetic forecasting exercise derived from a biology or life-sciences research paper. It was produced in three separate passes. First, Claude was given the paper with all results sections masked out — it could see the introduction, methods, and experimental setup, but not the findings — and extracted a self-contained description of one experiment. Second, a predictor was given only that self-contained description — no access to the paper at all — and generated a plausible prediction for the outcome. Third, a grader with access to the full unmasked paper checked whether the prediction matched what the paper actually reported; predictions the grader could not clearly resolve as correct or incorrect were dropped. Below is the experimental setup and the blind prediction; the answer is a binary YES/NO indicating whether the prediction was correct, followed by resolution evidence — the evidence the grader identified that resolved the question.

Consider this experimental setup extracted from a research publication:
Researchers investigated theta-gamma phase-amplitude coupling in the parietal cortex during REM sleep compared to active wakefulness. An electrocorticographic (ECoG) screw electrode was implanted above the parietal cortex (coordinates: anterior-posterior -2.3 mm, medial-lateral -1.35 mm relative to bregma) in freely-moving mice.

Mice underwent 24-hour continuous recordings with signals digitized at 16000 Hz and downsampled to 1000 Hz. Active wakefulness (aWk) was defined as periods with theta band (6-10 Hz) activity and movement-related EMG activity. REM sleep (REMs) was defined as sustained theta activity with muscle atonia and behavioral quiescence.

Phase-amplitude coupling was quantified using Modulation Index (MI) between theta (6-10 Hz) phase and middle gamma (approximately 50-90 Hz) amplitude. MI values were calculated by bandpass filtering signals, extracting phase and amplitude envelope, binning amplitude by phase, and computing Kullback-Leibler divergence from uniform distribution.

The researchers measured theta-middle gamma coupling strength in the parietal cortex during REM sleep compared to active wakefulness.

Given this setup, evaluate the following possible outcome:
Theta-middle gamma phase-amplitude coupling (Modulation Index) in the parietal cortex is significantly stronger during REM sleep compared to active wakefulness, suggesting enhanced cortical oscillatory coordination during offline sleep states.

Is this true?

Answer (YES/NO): YES